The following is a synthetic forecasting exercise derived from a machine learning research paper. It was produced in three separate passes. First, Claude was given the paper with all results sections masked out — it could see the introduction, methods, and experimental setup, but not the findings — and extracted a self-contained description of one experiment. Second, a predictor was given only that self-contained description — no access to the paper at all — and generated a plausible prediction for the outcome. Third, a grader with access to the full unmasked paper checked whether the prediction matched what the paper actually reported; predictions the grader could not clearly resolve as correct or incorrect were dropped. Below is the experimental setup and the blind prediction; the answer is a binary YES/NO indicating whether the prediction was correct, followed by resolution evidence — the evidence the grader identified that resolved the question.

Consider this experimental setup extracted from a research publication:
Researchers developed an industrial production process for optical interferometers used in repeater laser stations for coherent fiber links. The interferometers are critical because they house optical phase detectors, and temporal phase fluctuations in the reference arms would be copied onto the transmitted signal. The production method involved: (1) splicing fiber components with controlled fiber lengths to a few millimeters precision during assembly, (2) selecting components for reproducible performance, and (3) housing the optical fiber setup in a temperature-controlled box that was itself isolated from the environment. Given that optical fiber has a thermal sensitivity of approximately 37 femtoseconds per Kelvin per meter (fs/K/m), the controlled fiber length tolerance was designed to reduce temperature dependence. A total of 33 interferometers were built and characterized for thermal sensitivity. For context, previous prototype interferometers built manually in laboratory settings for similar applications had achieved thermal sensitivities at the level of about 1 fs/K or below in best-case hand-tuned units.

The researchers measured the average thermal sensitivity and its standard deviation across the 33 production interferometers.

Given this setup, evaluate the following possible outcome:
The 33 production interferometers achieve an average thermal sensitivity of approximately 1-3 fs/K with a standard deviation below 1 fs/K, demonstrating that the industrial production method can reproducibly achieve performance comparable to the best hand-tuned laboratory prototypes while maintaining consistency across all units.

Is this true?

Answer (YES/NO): NO